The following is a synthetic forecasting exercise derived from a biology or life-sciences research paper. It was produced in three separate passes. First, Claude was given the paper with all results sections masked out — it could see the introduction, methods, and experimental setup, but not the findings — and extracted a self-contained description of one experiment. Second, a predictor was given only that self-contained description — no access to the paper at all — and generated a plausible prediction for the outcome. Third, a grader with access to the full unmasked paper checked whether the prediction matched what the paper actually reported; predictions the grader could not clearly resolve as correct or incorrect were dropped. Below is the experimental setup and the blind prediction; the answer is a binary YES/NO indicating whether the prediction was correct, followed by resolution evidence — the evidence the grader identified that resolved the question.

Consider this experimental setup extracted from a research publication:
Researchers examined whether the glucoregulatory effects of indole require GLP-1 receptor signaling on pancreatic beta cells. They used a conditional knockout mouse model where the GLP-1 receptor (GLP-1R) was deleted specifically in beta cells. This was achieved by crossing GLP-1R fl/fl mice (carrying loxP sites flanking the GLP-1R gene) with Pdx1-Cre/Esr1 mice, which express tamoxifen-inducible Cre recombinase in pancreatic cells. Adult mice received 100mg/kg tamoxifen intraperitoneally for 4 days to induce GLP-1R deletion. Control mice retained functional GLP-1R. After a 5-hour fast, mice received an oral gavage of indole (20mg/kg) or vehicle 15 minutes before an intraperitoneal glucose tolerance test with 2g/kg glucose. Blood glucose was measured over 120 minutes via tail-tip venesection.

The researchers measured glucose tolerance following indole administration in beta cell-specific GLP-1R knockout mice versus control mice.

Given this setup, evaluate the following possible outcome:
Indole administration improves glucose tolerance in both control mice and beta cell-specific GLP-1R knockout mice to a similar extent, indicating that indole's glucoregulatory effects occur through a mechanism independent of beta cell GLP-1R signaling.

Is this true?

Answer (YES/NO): NO